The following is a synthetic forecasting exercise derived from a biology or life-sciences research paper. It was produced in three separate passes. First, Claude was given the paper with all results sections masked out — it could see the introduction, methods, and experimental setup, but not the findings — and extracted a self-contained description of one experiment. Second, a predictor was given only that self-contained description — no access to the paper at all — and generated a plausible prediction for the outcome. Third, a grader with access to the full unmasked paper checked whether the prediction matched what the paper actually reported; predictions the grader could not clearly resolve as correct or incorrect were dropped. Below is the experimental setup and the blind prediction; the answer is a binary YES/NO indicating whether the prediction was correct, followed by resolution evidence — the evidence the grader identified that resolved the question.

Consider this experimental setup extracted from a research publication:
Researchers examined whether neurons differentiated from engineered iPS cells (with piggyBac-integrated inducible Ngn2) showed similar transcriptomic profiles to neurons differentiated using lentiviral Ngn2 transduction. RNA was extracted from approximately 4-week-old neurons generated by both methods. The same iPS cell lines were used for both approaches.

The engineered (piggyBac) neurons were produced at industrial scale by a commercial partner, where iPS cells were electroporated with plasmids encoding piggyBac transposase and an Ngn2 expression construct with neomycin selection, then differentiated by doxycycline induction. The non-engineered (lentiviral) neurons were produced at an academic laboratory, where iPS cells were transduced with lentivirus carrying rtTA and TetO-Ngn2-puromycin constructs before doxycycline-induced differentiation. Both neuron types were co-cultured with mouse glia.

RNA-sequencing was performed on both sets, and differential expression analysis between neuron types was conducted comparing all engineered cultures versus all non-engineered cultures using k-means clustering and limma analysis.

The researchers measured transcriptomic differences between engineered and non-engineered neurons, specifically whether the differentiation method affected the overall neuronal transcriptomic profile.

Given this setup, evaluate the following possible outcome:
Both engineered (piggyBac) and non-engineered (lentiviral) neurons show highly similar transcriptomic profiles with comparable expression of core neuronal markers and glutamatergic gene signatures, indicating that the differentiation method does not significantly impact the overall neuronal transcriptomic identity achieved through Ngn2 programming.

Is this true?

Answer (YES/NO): NO